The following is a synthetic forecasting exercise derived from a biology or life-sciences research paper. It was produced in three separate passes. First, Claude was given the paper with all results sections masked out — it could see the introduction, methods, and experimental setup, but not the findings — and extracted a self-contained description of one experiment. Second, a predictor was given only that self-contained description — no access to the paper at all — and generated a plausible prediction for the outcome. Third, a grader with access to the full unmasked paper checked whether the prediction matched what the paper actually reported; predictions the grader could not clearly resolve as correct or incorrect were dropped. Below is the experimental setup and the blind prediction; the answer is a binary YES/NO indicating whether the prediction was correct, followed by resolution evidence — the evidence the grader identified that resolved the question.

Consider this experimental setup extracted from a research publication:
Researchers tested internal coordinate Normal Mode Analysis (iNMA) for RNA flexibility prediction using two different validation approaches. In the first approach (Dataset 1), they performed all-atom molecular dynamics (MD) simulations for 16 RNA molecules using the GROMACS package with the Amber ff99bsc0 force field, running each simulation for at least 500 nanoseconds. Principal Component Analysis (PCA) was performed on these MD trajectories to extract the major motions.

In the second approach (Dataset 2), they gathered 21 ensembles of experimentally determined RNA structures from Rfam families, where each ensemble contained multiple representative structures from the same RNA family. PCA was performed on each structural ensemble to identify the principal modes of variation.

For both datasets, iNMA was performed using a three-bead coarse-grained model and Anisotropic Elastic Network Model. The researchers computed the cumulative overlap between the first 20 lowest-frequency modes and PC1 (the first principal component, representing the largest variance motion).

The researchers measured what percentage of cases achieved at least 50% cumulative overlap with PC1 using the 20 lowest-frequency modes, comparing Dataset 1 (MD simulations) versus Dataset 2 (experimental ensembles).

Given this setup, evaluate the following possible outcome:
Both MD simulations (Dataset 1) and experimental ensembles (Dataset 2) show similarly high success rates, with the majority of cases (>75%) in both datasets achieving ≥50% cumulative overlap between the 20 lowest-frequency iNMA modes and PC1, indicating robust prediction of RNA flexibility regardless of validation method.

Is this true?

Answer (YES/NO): NO